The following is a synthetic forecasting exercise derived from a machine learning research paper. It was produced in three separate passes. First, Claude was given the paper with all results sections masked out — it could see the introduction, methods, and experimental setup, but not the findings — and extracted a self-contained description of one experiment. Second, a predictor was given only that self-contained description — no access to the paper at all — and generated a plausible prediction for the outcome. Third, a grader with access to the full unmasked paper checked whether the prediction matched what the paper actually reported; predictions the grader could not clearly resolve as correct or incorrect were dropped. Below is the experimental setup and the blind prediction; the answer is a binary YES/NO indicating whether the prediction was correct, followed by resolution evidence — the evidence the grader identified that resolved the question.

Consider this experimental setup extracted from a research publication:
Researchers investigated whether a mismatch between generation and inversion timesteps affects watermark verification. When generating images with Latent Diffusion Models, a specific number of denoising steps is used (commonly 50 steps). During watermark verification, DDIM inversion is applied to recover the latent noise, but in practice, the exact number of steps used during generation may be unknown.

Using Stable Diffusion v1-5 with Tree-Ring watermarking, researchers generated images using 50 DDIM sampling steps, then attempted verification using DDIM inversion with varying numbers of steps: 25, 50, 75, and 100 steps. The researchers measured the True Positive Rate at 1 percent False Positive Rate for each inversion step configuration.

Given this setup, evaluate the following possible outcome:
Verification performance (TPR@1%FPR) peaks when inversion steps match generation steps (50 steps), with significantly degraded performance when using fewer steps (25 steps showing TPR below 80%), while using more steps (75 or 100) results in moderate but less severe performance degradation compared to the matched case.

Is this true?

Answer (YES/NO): NO